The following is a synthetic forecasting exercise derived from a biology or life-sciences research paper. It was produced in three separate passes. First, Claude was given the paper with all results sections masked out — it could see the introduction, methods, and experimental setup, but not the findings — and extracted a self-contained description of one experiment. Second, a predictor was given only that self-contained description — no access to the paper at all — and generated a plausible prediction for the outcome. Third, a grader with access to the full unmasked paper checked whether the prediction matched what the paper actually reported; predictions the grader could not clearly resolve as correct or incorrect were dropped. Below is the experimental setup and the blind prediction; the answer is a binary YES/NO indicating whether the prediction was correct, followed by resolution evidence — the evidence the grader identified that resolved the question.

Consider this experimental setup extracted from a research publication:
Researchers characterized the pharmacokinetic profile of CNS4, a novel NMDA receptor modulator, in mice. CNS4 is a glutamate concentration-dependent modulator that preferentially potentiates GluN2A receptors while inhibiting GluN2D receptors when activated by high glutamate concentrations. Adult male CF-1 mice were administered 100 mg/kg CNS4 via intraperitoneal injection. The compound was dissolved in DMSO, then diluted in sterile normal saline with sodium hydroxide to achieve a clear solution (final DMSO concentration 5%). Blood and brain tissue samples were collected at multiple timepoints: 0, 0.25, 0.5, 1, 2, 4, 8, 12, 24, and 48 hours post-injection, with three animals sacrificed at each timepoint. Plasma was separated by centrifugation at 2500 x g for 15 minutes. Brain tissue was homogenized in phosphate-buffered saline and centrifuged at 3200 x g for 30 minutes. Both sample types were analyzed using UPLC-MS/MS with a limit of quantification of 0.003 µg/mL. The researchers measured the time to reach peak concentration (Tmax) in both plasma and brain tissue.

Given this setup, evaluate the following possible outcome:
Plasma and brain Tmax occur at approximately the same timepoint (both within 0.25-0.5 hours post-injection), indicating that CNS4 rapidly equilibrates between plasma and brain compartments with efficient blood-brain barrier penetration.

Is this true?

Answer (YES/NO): YES